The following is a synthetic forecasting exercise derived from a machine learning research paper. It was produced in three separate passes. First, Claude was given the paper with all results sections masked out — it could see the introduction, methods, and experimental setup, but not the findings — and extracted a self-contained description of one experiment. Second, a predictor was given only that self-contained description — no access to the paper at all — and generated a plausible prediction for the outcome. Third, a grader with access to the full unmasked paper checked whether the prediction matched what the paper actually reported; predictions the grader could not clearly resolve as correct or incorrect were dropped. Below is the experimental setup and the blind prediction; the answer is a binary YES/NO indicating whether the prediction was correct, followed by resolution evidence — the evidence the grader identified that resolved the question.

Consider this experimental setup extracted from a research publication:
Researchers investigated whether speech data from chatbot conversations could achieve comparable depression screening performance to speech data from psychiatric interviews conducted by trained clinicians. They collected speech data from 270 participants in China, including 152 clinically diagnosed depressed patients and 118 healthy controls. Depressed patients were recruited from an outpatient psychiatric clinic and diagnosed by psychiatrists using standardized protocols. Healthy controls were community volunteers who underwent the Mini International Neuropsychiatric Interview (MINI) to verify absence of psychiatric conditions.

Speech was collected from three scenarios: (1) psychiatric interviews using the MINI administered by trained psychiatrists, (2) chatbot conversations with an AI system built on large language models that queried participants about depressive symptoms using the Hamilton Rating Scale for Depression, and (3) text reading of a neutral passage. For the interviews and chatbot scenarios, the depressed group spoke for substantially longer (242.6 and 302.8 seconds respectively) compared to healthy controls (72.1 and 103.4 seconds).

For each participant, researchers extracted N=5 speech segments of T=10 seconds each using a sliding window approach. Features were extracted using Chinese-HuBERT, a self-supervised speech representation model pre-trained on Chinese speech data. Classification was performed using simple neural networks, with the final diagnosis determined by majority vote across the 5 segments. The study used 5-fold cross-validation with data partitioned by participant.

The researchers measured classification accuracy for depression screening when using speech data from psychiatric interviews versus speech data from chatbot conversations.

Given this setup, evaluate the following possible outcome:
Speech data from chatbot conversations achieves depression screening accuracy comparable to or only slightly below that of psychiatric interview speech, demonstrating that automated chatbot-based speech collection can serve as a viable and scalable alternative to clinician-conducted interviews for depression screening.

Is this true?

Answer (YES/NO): NO